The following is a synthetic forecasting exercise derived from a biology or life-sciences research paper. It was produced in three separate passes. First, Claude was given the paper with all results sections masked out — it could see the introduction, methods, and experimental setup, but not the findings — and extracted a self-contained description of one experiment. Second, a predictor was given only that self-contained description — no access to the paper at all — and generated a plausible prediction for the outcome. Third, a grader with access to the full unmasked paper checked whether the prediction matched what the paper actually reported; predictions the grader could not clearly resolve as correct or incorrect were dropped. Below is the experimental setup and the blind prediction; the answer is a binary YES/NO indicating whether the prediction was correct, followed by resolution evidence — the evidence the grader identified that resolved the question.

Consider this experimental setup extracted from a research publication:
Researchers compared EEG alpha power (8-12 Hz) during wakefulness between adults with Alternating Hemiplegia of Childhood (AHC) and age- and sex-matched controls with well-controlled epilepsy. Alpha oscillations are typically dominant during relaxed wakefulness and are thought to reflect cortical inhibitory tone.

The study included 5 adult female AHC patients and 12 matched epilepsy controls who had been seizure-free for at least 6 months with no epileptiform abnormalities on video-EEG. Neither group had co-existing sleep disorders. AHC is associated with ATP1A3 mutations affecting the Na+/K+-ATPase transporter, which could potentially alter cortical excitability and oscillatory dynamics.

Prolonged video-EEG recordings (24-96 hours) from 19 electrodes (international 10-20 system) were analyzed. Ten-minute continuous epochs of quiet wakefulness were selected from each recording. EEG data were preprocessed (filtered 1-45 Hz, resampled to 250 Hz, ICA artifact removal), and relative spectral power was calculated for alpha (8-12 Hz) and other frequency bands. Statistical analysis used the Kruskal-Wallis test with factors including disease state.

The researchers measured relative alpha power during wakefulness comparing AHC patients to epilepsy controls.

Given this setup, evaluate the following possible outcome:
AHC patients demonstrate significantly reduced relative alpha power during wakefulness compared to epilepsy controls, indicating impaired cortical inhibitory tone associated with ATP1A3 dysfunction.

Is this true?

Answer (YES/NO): NO